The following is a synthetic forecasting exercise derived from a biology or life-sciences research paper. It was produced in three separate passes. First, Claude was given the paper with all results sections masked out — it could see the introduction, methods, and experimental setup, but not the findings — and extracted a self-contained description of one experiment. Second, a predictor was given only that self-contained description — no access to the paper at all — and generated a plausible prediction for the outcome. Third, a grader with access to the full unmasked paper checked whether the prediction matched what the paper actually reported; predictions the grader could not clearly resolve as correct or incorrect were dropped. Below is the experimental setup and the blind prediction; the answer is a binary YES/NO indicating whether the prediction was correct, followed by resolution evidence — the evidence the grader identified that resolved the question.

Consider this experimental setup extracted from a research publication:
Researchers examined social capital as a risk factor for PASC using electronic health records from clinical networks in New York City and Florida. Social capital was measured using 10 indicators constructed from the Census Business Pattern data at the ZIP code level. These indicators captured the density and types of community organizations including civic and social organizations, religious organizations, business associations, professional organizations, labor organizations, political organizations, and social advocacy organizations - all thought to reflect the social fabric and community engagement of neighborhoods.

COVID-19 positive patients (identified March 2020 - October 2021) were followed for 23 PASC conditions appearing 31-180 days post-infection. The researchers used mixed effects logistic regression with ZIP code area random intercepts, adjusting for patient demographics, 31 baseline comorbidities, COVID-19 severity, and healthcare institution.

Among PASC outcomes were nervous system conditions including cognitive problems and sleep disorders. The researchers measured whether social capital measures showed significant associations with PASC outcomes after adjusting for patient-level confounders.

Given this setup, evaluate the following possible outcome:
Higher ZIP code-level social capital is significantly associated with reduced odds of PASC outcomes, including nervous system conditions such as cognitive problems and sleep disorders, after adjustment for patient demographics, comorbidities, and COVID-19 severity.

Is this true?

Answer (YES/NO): NO